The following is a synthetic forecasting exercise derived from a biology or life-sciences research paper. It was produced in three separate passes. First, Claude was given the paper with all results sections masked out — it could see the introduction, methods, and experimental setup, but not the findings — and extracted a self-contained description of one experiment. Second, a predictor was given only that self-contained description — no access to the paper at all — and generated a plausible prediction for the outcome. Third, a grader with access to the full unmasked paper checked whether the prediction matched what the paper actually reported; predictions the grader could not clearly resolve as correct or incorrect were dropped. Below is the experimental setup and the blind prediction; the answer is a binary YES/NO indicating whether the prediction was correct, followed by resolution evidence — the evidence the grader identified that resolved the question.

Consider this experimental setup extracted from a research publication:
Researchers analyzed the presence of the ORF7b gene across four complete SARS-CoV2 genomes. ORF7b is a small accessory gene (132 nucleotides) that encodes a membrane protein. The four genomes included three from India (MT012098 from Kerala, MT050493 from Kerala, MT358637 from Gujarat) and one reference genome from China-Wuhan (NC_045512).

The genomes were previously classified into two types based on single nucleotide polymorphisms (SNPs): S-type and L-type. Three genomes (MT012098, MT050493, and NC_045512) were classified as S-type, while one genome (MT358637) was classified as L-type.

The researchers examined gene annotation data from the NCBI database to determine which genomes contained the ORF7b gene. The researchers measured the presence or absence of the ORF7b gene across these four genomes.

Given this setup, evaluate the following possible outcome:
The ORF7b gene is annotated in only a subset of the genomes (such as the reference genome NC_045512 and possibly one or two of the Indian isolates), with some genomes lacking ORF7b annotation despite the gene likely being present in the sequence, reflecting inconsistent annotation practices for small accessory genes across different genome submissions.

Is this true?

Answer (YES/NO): NO